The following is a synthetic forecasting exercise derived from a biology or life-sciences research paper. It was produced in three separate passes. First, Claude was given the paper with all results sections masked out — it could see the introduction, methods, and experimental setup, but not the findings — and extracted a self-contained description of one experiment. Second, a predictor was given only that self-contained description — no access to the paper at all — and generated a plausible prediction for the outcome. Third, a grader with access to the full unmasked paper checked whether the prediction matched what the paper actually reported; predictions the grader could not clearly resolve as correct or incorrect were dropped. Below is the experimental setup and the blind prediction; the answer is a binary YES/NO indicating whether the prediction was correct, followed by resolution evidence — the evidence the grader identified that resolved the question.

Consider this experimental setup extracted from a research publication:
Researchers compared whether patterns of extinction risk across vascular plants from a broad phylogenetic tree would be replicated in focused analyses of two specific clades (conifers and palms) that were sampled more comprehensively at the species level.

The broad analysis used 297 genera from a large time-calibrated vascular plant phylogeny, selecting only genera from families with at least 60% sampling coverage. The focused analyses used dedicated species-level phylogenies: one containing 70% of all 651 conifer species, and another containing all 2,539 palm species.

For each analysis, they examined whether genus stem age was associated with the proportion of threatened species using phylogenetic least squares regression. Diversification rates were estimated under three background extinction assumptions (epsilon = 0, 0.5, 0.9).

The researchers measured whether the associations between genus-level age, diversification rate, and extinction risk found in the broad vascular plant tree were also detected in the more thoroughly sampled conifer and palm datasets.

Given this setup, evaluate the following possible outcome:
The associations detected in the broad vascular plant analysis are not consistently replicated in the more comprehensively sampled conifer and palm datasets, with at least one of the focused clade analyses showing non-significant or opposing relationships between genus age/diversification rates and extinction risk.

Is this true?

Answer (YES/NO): YES